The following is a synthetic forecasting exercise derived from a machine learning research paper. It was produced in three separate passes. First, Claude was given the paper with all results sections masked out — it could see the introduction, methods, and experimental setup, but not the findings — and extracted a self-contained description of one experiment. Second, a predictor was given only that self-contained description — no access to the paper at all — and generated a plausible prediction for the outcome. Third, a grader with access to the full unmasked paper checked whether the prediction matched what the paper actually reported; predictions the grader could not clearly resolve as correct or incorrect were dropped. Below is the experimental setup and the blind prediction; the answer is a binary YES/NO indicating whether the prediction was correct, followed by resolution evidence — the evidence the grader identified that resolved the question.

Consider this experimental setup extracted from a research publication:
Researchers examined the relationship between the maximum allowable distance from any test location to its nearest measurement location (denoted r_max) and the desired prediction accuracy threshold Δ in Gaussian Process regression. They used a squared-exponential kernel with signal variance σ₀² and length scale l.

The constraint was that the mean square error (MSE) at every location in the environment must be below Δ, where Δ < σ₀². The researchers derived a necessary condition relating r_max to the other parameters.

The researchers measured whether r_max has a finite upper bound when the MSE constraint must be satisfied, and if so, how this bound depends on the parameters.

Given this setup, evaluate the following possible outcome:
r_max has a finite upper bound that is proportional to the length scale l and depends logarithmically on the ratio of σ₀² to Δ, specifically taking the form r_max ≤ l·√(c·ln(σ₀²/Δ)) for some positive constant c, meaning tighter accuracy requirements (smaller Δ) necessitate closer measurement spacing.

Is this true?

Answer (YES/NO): NO